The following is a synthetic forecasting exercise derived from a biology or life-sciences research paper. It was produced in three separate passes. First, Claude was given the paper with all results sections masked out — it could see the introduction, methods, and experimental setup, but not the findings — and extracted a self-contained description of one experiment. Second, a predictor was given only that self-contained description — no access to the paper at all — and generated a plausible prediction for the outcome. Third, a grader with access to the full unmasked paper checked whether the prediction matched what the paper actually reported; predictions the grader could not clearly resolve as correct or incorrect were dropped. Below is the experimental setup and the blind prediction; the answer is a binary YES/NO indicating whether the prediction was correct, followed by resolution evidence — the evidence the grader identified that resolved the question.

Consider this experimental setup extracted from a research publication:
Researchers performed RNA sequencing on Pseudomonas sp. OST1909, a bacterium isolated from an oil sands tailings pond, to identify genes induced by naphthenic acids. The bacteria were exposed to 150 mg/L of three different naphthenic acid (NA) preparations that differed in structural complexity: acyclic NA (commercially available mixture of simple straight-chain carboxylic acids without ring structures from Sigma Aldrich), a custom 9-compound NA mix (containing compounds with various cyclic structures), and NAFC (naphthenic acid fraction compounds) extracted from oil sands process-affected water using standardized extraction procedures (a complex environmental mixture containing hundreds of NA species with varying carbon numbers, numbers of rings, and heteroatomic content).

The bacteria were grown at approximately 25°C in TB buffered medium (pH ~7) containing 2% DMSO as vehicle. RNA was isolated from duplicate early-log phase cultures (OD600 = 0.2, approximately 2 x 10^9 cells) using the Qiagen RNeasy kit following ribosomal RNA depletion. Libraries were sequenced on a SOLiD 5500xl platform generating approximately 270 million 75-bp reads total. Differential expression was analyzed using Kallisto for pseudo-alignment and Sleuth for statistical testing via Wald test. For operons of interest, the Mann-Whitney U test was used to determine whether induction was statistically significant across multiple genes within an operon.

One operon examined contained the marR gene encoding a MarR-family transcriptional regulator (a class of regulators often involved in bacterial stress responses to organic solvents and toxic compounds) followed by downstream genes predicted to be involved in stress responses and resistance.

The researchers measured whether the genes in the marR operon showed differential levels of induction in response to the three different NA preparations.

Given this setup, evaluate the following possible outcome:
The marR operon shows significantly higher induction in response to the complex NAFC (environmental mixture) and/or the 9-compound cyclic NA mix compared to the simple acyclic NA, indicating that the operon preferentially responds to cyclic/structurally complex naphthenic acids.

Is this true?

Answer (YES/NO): NO